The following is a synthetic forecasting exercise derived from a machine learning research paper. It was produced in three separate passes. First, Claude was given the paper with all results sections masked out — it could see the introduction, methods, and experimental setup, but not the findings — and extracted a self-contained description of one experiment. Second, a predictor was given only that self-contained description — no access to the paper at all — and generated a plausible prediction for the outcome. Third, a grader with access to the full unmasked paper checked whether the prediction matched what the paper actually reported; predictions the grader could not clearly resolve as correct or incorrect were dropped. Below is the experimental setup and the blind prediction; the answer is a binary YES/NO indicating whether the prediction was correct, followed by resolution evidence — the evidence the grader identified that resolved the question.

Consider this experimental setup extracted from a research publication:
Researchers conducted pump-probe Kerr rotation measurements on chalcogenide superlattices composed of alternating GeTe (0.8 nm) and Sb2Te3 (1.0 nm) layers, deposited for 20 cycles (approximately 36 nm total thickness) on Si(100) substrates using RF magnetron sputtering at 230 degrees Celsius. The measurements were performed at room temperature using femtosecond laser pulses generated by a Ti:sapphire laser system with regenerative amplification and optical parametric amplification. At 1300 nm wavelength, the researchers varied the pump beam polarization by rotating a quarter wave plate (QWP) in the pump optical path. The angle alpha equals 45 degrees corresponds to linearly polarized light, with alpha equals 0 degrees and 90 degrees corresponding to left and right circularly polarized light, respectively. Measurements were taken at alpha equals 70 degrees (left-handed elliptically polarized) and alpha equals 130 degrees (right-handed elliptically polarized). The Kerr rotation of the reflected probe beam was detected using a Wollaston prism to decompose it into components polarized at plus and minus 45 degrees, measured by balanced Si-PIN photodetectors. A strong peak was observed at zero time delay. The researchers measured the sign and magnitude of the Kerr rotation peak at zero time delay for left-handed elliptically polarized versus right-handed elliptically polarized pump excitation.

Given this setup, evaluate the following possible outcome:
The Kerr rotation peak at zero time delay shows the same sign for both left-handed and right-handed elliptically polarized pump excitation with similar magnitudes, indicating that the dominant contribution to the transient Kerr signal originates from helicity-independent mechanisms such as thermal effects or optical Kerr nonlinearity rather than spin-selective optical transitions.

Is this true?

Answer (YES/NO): NO